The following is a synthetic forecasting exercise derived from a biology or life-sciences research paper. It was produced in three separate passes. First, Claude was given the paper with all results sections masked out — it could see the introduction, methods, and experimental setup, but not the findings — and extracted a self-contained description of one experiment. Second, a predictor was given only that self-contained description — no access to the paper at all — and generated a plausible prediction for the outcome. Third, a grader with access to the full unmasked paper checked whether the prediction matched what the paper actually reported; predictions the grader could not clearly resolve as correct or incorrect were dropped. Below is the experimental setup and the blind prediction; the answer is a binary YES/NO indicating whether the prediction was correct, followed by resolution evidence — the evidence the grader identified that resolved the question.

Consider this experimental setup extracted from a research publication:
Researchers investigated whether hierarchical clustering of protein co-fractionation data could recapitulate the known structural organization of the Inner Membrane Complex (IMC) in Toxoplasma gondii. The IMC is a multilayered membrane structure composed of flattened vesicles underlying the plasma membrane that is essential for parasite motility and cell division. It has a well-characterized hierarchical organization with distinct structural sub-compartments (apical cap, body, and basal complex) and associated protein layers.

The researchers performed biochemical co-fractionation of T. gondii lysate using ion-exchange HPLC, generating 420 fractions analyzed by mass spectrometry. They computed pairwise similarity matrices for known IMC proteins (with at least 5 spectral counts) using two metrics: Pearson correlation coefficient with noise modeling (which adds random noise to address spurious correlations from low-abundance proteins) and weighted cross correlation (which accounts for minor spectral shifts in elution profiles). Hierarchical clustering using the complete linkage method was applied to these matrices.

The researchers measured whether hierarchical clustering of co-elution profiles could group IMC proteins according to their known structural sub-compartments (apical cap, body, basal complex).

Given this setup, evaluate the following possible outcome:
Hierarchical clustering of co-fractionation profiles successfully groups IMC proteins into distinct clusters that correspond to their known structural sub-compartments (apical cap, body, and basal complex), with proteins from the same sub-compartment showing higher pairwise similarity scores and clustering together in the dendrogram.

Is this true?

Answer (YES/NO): YES